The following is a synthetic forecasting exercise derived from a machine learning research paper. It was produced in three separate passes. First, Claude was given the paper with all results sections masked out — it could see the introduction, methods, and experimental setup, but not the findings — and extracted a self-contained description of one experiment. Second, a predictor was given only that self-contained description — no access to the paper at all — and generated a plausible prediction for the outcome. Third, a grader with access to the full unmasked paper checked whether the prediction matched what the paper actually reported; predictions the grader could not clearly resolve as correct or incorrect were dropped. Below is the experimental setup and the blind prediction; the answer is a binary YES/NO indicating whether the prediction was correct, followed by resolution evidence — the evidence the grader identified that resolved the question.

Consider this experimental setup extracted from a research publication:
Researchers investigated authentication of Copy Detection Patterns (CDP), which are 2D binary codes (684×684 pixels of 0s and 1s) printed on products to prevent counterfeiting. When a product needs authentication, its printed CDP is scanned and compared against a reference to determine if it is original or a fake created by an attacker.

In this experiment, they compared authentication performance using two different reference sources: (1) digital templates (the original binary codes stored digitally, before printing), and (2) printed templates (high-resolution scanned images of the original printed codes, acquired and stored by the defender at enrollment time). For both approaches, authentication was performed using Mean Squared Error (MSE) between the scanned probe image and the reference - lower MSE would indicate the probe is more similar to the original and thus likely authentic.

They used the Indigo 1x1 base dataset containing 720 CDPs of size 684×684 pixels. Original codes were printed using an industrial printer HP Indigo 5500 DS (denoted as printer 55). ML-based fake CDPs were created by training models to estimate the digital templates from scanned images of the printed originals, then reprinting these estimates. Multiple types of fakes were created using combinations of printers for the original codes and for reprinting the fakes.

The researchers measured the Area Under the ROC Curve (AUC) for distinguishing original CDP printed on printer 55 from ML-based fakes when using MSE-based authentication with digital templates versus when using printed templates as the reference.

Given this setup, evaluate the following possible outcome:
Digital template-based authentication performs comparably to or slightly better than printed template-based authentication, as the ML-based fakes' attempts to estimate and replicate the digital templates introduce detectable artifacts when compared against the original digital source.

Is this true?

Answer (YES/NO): NO